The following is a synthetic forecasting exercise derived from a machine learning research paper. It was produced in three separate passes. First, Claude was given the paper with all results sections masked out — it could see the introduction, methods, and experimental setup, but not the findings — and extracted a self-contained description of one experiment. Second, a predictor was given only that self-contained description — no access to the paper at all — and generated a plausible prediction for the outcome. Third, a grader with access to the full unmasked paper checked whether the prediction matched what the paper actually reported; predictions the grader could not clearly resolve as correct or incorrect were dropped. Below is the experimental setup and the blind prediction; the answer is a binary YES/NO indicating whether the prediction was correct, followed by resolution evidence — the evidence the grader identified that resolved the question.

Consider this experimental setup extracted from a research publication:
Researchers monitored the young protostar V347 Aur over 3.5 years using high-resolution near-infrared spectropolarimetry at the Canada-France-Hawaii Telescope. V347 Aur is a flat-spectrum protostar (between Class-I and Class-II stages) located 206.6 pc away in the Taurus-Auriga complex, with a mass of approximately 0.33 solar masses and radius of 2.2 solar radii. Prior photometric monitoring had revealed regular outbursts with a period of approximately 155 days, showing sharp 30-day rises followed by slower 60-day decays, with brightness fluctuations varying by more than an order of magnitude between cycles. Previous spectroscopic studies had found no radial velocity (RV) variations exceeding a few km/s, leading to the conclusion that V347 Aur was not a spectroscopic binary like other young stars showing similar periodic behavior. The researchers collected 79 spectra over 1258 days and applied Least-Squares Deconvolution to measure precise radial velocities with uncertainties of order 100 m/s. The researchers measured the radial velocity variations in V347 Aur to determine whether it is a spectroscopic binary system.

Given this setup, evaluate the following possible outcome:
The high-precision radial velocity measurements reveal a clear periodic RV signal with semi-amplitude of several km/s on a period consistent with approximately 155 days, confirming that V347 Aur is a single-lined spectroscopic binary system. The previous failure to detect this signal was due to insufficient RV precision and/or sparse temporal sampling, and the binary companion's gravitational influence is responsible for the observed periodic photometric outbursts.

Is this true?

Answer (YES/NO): NO